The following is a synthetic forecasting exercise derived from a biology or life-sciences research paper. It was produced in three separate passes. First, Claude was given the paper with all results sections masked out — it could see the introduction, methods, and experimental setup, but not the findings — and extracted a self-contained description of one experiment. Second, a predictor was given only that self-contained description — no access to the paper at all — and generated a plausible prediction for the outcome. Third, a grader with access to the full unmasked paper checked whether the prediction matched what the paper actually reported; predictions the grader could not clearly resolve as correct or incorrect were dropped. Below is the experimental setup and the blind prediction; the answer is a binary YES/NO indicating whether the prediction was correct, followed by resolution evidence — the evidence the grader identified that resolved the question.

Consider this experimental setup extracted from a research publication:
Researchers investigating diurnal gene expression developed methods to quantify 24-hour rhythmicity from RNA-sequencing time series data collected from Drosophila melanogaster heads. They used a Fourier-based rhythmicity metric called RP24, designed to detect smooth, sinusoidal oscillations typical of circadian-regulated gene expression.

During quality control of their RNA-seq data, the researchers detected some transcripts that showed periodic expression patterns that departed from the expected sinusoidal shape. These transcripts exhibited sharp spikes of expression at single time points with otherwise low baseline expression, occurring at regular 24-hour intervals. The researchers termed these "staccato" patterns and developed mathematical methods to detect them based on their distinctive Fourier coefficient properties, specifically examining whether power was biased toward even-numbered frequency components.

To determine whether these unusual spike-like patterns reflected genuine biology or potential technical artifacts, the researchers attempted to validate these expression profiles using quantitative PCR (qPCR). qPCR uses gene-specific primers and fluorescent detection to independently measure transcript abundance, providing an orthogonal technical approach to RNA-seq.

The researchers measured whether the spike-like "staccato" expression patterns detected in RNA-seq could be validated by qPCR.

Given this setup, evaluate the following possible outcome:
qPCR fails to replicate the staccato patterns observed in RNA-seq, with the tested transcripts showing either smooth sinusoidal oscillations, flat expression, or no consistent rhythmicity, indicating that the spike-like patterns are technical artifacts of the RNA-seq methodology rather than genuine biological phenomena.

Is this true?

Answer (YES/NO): YES